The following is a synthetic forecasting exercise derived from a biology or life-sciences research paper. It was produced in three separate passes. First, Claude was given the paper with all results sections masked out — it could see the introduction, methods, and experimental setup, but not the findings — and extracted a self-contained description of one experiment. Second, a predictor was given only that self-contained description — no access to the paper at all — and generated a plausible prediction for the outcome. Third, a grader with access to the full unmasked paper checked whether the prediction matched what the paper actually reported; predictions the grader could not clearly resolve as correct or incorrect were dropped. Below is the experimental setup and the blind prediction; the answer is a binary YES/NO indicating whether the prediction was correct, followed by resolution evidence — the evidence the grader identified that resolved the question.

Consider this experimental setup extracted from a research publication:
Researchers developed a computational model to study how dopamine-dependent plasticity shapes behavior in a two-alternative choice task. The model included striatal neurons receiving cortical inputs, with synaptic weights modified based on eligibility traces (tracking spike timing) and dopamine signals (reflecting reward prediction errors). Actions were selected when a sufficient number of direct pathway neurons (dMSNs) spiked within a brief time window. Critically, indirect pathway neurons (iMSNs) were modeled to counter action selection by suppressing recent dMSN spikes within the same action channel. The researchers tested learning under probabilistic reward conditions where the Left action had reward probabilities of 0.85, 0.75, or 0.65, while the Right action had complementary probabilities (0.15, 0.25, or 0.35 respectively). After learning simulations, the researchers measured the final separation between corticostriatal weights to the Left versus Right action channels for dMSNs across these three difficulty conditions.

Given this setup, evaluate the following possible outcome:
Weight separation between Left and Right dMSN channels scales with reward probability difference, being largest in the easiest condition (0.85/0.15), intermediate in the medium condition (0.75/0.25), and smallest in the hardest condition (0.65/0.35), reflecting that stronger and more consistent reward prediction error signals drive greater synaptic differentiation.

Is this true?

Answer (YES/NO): YES